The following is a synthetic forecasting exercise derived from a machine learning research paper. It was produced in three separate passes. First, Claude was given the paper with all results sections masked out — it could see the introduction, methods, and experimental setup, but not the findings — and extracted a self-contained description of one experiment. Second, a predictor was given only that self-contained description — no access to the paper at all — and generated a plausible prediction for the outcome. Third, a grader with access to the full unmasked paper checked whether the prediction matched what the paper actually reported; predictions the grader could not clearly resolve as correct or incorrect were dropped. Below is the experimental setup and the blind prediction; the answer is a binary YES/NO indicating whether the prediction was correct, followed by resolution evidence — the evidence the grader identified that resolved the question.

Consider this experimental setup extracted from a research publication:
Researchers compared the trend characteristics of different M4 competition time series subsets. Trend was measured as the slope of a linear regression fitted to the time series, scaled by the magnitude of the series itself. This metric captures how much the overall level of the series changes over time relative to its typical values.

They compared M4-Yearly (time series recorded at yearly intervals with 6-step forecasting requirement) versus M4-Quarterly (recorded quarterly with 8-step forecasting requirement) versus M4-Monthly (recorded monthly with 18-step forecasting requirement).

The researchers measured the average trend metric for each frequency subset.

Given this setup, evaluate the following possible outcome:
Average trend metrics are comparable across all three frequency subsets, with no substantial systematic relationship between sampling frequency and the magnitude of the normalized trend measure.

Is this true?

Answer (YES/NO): NO